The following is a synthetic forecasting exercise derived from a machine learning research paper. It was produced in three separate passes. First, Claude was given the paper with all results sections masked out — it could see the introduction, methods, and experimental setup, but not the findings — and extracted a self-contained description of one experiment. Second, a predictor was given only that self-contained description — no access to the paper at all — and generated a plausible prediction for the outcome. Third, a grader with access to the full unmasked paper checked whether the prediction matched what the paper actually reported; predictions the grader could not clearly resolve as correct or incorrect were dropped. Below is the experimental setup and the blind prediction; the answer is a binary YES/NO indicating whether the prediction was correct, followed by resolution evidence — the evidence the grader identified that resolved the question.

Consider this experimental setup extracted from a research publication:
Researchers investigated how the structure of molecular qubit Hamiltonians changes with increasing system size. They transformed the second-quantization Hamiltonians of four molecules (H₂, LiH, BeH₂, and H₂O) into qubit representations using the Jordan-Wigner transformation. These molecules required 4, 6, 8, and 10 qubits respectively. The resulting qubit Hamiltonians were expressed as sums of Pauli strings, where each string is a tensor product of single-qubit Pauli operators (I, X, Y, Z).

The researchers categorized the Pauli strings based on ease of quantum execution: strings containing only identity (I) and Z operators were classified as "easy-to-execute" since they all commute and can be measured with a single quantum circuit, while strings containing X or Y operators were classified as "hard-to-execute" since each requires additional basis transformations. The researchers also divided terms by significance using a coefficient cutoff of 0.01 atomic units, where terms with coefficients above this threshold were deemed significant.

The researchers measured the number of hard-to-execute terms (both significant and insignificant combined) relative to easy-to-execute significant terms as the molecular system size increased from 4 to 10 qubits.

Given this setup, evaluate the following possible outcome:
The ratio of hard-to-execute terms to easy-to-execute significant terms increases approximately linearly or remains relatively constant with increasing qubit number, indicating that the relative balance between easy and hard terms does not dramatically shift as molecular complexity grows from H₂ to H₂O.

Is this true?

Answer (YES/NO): NO